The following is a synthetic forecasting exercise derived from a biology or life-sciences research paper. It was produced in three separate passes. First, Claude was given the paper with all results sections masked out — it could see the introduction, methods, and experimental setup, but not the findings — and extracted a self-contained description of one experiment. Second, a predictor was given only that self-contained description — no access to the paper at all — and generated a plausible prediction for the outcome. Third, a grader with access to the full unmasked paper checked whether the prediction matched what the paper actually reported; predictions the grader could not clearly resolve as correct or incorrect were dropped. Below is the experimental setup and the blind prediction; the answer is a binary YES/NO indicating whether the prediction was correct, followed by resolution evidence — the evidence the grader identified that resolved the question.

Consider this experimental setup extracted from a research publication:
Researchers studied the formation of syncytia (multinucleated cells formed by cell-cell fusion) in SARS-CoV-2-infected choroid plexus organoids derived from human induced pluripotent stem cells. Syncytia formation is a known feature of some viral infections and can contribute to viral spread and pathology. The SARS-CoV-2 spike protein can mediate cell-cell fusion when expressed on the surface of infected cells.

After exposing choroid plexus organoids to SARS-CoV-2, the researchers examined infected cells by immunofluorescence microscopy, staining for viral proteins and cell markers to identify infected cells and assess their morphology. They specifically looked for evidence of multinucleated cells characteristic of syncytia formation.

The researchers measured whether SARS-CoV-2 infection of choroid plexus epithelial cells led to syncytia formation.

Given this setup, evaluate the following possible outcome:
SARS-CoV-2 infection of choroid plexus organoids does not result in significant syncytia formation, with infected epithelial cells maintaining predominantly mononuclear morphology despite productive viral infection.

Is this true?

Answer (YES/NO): NO